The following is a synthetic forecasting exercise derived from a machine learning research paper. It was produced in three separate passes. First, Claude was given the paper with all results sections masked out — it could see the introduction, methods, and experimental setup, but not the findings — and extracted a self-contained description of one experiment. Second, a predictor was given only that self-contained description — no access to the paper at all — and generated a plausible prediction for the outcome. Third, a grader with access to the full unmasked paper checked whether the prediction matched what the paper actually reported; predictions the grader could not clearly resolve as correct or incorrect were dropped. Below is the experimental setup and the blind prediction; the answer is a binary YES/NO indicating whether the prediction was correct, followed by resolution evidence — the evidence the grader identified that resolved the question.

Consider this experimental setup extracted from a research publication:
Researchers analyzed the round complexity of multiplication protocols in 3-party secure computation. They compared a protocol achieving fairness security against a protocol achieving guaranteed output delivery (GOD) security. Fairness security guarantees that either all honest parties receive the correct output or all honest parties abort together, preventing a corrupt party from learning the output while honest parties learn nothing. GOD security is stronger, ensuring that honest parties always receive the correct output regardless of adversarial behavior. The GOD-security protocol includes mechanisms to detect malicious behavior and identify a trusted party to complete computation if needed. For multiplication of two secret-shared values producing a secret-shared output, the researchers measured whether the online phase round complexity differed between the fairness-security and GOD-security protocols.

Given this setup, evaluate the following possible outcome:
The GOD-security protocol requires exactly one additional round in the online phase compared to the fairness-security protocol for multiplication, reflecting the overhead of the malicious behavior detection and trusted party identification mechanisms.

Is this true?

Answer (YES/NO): NO